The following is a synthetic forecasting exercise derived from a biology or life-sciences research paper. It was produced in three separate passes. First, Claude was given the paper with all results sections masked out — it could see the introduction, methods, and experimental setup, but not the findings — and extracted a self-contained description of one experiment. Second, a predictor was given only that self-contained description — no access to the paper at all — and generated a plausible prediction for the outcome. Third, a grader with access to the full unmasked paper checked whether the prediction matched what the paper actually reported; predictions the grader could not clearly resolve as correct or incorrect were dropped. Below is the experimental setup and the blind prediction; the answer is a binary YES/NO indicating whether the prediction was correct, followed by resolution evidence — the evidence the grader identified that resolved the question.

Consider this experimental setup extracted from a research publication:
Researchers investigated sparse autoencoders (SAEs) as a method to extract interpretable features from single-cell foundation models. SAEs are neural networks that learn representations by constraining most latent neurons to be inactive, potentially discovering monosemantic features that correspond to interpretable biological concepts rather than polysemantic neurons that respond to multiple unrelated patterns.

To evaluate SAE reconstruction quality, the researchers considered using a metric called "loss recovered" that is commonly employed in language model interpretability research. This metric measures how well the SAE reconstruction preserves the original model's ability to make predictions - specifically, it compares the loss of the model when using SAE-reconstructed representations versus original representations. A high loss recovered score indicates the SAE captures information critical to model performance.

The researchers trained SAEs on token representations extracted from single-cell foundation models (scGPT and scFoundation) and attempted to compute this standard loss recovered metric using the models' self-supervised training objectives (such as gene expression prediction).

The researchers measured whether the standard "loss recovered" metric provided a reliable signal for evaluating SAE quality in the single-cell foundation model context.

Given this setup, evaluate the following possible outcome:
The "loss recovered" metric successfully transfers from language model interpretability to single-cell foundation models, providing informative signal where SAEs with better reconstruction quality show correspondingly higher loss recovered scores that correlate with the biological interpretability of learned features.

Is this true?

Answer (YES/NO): NO